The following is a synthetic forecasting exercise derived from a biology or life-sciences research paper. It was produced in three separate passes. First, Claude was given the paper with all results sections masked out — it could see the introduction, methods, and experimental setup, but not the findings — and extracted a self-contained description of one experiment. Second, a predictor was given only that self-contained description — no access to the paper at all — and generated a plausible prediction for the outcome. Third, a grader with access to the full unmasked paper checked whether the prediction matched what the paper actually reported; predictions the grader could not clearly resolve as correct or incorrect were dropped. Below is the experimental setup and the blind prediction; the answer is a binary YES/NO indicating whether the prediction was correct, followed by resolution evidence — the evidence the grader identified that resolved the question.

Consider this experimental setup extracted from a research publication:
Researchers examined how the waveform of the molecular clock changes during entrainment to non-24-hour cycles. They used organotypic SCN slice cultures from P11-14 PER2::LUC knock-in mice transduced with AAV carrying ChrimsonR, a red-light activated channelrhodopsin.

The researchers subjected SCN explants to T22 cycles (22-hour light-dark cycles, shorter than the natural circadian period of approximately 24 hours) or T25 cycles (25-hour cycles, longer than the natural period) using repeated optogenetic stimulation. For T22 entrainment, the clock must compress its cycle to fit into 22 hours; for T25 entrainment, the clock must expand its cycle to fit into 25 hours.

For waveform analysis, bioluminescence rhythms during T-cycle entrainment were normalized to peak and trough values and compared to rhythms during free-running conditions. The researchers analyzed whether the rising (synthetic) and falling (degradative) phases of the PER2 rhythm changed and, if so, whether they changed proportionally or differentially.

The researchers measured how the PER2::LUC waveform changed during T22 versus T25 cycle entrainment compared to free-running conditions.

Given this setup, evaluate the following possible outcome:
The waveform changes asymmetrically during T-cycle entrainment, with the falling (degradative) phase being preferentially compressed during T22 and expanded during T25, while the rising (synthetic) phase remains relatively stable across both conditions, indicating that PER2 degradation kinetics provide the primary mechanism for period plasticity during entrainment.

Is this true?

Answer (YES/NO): NO